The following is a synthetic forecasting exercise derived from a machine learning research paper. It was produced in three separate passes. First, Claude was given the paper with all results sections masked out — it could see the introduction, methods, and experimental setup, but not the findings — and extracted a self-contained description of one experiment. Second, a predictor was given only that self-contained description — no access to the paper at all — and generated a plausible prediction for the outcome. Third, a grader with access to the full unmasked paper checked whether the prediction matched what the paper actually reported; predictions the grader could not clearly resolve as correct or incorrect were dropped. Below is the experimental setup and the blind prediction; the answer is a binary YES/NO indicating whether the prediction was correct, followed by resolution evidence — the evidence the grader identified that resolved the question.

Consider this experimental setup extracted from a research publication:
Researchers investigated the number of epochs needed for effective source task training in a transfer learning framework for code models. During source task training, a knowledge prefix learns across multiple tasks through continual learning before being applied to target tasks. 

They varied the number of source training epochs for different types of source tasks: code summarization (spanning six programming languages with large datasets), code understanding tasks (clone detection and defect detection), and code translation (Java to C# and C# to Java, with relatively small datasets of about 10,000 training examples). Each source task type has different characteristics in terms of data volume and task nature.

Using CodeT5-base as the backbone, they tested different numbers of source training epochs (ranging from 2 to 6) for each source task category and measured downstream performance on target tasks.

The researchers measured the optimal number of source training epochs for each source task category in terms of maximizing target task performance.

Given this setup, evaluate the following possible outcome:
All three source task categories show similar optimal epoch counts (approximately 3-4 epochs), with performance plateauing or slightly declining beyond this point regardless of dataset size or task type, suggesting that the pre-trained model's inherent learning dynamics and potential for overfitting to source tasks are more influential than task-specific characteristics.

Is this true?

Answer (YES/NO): NO